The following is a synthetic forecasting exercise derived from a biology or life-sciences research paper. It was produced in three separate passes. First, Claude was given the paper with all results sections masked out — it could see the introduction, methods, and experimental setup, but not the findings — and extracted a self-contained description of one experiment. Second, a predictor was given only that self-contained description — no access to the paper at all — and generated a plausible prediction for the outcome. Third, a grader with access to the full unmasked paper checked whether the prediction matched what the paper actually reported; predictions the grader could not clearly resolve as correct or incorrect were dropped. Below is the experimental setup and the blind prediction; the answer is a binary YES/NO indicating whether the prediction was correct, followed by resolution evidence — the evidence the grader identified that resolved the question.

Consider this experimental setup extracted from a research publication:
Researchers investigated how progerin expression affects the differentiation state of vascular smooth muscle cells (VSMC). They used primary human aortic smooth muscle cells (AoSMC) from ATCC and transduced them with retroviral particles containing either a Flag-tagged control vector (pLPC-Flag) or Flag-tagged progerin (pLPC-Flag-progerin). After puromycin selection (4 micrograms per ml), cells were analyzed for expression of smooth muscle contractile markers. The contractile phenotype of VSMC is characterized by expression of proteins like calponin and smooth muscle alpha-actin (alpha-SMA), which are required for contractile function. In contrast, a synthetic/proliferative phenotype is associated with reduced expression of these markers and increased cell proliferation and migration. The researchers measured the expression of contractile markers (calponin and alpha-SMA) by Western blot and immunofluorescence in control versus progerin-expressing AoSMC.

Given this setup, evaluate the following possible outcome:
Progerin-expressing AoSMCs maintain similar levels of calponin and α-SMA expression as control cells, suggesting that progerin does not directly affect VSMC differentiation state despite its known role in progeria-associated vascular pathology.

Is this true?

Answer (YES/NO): NO